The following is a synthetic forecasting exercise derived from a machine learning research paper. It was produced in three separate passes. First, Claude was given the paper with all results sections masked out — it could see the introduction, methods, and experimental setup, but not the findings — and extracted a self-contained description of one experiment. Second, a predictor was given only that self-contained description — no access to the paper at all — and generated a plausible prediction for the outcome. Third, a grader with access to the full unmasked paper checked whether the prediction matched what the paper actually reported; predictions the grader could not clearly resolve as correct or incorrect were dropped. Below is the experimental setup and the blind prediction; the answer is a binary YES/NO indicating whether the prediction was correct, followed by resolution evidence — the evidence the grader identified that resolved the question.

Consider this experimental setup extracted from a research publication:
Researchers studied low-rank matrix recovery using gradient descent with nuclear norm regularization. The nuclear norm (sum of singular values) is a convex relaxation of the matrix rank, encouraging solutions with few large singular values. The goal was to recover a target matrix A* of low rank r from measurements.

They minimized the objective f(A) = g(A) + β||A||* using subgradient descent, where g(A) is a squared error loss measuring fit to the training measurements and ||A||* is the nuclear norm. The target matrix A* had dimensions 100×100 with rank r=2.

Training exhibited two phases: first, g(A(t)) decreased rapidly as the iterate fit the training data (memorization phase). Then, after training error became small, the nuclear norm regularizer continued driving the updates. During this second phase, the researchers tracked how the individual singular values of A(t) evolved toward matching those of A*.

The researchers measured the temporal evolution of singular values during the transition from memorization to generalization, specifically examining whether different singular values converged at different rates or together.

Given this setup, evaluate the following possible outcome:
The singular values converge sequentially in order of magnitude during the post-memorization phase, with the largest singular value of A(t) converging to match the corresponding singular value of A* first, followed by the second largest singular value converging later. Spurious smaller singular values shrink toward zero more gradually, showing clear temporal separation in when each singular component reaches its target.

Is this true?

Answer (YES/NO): NO